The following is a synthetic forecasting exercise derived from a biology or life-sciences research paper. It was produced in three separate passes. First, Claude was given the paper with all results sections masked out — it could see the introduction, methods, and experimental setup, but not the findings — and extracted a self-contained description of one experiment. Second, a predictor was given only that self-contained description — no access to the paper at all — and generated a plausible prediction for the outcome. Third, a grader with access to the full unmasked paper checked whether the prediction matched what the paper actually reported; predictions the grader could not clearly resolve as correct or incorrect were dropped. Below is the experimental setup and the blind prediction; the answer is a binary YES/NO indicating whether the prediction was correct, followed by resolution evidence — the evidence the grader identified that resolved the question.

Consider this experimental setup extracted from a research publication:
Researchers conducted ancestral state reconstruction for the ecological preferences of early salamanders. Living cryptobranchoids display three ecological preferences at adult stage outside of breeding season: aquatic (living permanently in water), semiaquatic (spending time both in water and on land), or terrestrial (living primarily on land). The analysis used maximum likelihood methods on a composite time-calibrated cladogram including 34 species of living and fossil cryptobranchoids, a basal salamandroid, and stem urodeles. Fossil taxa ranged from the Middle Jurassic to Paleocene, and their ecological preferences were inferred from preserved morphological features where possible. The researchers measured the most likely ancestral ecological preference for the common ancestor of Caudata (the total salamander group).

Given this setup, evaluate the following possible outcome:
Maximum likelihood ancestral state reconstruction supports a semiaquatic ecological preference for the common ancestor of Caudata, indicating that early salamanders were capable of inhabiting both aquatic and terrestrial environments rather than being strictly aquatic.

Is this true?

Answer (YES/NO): NO